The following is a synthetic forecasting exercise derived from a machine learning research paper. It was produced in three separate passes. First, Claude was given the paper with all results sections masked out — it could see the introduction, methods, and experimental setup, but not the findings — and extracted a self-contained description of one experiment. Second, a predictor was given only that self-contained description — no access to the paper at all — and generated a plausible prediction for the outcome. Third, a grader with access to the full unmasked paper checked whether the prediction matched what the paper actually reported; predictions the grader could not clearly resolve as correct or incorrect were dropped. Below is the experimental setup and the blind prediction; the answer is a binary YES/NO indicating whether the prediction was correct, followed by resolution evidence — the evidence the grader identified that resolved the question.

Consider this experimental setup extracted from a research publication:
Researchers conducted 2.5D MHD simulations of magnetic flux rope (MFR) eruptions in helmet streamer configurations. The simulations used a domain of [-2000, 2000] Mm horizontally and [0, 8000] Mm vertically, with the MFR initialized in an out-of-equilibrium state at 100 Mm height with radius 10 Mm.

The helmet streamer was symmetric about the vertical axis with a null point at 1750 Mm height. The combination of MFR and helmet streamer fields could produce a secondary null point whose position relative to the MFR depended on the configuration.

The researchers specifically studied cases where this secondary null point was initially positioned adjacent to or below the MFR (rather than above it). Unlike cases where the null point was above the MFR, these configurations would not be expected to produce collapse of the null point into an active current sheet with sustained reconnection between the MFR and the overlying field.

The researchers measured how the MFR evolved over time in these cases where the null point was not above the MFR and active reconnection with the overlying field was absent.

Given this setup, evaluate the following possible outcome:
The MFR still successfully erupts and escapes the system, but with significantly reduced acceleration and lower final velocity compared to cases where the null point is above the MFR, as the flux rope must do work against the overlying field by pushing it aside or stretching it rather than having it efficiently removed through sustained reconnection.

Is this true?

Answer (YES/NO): NO